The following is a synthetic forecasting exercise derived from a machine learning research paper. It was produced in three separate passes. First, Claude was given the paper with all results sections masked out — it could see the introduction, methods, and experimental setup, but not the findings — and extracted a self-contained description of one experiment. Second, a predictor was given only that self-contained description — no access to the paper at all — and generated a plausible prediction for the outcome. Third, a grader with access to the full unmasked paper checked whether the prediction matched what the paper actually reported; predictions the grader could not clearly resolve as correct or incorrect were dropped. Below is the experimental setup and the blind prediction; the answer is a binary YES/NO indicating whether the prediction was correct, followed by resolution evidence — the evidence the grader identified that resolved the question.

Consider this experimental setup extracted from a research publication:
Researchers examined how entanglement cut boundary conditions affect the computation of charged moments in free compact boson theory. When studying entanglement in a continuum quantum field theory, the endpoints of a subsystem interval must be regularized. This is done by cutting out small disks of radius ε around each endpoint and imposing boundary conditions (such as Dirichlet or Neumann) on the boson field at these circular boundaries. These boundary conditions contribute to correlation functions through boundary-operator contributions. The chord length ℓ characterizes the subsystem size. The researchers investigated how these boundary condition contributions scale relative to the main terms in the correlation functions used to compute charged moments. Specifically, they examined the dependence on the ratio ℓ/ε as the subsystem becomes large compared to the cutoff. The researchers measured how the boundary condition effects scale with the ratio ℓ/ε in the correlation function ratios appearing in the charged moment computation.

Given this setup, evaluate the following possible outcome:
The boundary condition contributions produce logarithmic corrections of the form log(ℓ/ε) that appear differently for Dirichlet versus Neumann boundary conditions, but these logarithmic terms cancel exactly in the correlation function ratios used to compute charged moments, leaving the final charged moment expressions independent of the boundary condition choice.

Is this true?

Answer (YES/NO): NO